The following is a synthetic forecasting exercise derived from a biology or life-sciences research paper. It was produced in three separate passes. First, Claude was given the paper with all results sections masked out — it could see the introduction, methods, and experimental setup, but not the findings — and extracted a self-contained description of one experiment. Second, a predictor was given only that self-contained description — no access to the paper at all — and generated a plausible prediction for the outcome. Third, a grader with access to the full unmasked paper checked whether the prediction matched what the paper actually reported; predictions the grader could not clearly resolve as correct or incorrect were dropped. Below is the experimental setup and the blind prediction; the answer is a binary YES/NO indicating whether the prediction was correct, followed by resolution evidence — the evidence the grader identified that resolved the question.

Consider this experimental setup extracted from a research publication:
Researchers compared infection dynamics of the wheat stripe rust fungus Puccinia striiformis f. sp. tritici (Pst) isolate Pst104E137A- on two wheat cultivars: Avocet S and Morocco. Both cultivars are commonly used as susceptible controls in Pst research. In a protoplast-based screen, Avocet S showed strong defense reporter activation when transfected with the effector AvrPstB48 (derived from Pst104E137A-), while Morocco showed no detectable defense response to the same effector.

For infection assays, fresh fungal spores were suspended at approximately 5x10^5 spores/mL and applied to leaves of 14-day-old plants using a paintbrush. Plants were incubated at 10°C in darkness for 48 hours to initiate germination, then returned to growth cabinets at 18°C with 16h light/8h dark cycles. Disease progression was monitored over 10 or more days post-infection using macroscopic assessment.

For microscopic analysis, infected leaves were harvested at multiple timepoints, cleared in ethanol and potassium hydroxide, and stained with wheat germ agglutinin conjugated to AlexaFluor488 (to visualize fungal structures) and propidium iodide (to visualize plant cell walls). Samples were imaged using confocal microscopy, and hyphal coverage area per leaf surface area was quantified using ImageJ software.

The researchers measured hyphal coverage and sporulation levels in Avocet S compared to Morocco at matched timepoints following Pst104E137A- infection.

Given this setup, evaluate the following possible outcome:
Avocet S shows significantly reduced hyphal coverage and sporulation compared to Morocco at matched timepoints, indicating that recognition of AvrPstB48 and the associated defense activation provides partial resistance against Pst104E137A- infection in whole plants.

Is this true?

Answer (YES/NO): NO